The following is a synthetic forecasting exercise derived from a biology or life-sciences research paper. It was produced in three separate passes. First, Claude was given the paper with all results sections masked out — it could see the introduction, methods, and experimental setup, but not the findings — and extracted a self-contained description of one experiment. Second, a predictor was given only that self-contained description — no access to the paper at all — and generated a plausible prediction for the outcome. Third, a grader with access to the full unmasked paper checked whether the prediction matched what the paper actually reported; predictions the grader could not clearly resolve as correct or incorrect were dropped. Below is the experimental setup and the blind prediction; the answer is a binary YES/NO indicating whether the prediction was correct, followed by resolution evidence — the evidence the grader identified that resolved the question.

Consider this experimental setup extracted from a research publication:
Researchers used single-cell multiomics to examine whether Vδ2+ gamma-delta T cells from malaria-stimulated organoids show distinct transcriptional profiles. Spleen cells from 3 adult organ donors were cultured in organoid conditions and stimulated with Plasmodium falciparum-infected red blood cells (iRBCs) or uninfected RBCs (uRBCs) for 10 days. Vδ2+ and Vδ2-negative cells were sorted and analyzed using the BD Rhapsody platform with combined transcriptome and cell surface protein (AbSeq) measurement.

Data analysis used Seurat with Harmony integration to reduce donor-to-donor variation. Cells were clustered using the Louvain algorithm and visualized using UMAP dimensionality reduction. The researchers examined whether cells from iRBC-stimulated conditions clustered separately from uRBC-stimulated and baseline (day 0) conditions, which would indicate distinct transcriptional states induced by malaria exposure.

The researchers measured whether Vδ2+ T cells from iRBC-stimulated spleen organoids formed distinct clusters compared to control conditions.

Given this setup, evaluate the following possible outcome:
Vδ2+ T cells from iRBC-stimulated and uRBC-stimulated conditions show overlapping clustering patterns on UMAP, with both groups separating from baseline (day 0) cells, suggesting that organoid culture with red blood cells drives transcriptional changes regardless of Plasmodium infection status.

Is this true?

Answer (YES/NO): NO